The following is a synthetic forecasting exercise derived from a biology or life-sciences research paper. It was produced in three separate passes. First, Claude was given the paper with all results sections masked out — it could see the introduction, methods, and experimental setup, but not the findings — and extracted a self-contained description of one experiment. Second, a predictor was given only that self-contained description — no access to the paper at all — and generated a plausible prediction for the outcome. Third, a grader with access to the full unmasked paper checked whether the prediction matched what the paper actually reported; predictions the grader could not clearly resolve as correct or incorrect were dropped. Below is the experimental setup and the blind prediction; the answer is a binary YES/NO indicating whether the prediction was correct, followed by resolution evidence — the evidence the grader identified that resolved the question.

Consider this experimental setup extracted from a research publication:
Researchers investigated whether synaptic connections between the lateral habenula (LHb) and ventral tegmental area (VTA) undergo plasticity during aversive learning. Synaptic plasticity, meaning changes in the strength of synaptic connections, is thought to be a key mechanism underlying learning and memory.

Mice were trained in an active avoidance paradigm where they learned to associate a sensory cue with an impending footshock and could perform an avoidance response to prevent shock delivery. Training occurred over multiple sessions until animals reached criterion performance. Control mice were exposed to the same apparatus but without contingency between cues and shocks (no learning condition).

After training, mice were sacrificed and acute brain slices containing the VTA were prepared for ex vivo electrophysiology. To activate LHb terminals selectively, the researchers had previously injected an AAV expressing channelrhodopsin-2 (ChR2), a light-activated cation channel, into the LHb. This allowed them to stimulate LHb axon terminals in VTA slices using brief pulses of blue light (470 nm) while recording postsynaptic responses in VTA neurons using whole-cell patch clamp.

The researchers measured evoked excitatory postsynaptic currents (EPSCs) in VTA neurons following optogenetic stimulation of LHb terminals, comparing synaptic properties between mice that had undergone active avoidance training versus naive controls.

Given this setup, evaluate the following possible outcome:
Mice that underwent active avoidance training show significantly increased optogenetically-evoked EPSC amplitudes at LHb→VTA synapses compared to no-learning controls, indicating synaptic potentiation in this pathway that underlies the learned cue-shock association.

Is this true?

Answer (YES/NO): NO